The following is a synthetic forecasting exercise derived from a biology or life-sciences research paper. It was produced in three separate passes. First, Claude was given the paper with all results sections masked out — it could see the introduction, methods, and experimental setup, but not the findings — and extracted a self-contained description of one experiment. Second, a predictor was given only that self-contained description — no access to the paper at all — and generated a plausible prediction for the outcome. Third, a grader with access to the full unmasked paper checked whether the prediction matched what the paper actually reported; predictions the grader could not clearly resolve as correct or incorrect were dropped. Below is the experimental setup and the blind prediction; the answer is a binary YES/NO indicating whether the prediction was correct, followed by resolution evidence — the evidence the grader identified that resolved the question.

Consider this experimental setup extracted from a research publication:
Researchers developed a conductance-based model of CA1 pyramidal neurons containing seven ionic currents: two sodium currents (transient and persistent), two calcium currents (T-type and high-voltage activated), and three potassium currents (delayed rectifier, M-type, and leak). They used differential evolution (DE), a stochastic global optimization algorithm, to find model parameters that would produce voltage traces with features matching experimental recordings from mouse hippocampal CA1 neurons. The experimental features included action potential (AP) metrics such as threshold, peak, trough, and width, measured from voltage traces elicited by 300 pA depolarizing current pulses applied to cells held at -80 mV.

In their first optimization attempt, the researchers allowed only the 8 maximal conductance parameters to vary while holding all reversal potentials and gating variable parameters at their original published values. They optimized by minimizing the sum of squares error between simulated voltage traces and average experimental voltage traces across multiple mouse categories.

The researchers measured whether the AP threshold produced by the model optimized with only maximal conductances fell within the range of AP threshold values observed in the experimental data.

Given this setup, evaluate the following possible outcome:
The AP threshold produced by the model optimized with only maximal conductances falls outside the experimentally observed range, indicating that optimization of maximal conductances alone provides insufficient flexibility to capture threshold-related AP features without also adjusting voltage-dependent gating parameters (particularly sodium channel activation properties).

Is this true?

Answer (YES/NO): YES